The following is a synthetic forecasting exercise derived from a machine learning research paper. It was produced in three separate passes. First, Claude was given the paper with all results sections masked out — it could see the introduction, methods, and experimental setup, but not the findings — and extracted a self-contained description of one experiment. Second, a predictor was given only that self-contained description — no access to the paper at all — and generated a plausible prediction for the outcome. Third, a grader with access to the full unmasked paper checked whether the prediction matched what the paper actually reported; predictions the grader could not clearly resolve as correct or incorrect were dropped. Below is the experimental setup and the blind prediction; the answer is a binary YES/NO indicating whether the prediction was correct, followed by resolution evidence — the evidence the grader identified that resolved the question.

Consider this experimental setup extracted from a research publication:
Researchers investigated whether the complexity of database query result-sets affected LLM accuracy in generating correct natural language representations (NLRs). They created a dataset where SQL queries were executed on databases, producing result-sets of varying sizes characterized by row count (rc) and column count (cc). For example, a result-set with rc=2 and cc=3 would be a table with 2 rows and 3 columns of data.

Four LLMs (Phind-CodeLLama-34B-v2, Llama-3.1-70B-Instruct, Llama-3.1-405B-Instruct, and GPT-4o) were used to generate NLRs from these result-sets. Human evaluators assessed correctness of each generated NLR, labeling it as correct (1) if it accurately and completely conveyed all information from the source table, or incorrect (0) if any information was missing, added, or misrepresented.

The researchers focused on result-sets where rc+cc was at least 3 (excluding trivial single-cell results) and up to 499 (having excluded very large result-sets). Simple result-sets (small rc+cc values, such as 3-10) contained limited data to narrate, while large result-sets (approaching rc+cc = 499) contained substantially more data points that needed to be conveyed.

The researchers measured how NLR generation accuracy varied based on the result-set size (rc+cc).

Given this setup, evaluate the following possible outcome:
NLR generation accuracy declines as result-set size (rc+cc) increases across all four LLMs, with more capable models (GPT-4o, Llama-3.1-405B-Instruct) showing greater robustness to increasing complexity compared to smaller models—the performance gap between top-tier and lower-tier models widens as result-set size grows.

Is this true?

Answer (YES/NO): NO